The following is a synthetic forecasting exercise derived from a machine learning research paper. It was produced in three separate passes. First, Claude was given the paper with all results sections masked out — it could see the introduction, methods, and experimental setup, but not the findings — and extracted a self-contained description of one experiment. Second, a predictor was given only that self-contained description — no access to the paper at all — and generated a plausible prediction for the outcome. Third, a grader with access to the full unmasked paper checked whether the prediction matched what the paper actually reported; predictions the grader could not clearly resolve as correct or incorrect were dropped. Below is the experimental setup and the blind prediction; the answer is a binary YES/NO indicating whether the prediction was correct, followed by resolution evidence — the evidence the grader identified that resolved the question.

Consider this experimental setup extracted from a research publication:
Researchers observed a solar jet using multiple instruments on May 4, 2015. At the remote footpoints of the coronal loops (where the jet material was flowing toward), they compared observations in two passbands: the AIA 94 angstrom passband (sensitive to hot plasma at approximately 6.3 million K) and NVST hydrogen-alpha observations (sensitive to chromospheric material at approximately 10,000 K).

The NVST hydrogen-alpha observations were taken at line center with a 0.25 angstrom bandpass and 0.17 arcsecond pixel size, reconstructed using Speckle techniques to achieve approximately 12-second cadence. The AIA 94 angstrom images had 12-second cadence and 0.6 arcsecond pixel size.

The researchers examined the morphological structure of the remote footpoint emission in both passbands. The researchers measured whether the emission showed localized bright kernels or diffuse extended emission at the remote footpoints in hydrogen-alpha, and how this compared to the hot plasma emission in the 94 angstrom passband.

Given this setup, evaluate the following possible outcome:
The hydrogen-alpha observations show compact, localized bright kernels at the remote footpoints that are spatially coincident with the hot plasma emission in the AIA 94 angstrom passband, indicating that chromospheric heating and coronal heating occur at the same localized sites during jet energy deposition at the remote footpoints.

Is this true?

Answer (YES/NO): NO